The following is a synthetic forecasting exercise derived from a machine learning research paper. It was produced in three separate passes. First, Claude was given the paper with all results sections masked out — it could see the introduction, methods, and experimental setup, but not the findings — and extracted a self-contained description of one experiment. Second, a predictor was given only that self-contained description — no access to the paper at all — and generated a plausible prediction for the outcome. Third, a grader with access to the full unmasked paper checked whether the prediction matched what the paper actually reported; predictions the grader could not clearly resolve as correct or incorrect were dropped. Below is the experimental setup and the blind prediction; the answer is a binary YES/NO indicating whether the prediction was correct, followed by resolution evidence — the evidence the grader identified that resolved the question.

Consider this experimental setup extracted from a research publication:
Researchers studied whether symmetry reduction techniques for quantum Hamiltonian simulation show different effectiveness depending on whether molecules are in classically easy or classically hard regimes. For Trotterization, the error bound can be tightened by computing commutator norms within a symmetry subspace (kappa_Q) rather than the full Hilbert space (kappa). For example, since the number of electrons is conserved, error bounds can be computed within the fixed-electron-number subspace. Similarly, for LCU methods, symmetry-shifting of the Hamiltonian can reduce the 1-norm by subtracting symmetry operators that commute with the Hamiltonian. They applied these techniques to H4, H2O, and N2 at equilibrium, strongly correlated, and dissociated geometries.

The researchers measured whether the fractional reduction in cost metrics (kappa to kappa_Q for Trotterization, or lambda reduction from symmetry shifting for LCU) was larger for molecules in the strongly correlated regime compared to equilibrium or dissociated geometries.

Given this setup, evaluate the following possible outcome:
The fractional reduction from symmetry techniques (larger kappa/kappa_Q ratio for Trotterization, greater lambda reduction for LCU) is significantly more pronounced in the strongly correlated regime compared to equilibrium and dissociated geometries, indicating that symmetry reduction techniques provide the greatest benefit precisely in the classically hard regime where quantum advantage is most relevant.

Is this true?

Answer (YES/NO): NO